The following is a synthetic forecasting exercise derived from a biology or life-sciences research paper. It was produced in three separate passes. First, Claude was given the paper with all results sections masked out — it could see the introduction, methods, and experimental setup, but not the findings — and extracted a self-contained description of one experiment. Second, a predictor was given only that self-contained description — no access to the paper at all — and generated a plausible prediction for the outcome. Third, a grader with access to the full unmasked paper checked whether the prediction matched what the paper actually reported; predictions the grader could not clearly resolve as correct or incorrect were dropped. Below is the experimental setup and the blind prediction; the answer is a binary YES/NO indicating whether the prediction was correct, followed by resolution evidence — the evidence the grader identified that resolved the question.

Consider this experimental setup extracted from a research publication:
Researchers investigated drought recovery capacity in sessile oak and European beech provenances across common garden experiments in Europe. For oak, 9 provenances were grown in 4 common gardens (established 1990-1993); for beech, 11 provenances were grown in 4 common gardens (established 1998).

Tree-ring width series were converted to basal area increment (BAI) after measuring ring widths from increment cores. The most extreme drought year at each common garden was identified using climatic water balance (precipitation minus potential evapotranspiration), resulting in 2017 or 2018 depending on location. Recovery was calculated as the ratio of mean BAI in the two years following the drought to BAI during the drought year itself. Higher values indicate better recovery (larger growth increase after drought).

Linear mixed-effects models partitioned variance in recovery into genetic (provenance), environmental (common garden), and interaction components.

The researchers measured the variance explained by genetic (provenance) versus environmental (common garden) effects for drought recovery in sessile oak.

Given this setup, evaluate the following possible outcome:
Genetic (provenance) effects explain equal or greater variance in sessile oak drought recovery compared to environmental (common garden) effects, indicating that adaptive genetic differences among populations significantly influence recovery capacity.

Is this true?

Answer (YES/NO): NO